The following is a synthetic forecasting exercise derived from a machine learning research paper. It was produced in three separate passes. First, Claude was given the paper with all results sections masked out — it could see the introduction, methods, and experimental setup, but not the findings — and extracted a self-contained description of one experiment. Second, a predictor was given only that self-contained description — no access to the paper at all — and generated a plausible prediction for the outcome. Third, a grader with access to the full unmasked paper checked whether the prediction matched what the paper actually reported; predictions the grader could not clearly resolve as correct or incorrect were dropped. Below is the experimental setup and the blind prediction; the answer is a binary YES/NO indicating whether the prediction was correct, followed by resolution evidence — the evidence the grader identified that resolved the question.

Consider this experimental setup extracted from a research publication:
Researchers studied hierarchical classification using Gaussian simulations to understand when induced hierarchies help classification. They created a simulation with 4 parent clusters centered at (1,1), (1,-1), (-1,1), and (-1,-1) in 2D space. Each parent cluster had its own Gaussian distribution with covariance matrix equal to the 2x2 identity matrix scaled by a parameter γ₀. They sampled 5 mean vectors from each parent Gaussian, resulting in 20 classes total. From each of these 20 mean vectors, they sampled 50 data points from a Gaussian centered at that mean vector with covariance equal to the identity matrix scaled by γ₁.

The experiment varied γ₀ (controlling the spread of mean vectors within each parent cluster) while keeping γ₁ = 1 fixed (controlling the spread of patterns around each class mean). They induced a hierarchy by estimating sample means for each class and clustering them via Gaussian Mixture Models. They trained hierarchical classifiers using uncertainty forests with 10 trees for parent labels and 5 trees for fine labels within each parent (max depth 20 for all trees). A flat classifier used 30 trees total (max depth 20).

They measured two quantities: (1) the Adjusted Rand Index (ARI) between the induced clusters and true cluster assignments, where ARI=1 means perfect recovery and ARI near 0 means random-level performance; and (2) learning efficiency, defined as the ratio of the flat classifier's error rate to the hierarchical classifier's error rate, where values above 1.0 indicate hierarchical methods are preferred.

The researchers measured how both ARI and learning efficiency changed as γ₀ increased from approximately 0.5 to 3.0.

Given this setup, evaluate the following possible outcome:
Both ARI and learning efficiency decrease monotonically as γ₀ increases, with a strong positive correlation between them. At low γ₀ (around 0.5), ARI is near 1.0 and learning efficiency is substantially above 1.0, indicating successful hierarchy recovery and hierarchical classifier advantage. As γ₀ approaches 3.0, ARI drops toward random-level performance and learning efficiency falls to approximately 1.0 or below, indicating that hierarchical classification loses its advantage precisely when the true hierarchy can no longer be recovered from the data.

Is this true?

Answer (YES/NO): NO